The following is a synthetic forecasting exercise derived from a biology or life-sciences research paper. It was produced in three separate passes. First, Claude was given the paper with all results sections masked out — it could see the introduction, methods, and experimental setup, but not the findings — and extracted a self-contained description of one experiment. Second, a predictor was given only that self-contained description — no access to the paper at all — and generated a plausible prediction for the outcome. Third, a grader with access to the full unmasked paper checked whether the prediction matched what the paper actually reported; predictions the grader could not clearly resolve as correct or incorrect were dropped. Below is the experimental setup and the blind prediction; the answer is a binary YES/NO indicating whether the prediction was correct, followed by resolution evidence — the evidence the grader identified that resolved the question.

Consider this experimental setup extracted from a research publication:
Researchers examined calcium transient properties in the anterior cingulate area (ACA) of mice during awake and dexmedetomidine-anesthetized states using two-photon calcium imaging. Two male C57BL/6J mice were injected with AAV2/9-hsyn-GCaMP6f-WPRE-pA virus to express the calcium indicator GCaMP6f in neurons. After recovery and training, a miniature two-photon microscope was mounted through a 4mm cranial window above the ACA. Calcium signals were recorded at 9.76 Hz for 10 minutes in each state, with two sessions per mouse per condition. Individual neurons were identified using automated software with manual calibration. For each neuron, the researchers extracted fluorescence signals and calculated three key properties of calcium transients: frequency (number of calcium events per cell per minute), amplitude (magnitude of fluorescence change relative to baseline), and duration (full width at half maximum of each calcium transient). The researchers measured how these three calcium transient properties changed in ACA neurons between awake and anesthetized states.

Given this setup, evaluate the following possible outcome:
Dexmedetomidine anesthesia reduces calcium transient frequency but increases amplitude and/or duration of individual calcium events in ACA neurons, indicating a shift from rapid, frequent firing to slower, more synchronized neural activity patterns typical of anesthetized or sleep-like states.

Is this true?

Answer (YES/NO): NO